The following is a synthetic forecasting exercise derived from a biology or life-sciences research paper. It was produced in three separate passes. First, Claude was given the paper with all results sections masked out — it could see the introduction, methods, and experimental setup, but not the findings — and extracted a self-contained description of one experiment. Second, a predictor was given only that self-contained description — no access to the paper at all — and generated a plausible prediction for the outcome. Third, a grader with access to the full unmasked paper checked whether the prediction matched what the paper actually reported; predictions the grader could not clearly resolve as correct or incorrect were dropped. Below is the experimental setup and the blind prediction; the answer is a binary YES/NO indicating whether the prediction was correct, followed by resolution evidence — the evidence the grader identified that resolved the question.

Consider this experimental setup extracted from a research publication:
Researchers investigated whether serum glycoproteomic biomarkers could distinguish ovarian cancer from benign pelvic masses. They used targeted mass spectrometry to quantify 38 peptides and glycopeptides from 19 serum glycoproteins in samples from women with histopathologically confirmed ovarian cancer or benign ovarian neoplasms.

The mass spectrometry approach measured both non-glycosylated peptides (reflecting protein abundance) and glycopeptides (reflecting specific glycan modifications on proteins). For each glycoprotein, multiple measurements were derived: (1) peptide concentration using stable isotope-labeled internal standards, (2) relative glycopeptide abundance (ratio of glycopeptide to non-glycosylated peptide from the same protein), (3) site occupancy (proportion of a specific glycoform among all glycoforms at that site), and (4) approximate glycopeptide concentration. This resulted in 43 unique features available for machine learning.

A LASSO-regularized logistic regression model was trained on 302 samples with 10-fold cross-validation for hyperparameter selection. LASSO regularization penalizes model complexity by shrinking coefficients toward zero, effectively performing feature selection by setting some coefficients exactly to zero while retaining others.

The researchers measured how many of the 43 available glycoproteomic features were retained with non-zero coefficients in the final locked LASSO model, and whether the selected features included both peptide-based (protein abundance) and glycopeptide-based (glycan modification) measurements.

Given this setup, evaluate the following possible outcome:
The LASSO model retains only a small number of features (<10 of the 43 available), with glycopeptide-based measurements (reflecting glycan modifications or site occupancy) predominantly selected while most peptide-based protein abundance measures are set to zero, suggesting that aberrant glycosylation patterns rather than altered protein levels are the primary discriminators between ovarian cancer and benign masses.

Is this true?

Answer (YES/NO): NO